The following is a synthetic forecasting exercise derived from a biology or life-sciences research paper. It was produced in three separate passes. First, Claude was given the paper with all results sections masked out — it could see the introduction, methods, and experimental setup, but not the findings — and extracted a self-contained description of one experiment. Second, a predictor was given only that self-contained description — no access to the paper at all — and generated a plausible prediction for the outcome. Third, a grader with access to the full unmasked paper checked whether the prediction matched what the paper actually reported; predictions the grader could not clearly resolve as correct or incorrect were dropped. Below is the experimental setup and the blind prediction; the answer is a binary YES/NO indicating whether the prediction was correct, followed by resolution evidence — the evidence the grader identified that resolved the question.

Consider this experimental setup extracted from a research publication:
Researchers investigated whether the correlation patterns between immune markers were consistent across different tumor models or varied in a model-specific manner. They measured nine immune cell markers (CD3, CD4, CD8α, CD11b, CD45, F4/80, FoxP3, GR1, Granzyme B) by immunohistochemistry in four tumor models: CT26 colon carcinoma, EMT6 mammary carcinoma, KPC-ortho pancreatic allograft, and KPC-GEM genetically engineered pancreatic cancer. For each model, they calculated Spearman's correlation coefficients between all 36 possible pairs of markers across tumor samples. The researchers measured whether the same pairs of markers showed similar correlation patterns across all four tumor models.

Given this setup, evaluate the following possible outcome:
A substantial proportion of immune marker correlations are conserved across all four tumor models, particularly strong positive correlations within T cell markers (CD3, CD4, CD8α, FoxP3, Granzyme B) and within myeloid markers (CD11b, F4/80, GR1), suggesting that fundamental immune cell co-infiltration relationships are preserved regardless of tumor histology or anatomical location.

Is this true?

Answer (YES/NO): NO